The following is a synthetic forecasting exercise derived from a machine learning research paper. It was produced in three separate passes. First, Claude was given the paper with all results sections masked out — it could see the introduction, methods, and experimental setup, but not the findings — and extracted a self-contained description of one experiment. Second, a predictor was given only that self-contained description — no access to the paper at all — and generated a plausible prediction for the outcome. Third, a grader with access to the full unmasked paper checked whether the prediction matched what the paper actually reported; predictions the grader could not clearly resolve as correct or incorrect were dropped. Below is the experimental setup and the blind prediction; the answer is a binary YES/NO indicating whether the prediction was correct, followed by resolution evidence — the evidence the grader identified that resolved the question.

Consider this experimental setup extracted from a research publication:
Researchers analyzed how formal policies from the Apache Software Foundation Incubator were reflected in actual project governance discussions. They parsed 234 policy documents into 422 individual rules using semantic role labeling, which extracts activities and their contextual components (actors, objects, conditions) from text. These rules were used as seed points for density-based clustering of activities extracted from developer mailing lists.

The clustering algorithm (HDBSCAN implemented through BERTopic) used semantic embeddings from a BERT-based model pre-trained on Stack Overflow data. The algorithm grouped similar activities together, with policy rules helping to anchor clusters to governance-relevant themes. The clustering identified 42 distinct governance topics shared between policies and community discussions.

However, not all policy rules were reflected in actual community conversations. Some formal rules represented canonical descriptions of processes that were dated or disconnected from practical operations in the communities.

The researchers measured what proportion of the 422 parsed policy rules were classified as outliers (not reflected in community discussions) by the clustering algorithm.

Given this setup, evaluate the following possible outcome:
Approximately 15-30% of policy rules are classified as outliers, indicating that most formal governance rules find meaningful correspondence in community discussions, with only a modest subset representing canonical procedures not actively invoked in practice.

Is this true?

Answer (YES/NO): YES